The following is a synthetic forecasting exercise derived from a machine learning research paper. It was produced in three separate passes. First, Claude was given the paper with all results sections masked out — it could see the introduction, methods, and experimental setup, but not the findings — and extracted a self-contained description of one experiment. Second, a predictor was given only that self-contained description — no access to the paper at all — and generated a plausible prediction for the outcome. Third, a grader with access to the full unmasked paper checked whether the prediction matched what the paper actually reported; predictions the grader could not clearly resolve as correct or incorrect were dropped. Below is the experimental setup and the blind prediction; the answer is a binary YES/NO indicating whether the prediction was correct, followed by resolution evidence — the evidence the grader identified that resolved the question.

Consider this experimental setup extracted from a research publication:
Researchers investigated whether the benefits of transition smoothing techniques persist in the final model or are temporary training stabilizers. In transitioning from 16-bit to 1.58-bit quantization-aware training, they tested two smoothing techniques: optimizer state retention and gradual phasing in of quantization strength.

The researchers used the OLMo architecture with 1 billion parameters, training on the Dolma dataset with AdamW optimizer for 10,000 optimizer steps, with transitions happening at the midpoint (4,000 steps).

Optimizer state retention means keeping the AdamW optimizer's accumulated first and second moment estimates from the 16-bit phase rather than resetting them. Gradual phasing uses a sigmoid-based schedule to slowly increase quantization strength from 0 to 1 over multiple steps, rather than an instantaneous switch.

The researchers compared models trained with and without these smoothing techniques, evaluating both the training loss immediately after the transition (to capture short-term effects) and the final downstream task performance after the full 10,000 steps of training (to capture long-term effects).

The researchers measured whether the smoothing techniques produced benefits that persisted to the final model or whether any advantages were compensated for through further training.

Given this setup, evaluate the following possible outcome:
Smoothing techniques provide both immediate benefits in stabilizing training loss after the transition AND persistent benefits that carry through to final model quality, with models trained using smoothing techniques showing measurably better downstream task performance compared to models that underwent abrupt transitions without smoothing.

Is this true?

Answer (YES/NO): NO